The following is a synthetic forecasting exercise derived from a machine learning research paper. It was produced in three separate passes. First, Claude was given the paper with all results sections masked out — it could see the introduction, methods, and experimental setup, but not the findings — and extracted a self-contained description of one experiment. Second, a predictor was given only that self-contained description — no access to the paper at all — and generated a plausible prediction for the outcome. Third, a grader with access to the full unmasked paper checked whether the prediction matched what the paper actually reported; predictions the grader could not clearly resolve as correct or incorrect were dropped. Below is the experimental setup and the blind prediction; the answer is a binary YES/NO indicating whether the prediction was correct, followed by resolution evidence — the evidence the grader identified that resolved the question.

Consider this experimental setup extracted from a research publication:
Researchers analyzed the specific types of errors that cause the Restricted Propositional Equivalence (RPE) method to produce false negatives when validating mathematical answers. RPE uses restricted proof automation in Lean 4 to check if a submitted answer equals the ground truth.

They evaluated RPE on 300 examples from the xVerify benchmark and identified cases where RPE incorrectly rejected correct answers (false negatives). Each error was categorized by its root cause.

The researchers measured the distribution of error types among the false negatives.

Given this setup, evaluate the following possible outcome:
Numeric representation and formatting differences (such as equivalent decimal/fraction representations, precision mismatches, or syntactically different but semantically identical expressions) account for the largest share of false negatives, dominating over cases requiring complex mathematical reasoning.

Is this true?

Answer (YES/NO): NO